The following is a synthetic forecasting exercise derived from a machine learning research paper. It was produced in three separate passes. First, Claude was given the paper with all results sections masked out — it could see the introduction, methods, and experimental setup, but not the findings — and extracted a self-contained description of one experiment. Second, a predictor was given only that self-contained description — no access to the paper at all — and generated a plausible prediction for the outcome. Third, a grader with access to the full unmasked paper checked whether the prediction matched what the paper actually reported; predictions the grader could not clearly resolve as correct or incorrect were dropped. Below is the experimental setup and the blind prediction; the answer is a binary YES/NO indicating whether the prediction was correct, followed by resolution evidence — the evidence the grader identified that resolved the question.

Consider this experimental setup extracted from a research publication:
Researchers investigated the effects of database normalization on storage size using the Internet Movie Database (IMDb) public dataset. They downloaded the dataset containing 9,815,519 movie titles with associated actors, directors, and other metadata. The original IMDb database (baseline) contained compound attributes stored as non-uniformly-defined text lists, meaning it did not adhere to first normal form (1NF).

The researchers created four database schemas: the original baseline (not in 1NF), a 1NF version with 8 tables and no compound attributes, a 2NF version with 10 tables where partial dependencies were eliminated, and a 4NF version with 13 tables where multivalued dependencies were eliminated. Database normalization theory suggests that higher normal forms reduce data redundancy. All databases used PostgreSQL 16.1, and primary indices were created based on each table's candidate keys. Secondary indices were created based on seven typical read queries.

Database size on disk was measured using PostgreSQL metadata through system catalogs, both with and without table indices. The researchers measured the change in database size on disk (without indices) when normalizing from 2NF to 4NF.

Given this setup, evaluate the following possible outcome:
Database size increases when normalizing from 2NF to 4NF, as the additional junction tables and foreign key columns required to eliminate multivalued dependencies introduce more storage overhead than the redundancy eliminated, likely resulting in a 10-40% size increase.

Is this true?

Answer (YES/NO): NO